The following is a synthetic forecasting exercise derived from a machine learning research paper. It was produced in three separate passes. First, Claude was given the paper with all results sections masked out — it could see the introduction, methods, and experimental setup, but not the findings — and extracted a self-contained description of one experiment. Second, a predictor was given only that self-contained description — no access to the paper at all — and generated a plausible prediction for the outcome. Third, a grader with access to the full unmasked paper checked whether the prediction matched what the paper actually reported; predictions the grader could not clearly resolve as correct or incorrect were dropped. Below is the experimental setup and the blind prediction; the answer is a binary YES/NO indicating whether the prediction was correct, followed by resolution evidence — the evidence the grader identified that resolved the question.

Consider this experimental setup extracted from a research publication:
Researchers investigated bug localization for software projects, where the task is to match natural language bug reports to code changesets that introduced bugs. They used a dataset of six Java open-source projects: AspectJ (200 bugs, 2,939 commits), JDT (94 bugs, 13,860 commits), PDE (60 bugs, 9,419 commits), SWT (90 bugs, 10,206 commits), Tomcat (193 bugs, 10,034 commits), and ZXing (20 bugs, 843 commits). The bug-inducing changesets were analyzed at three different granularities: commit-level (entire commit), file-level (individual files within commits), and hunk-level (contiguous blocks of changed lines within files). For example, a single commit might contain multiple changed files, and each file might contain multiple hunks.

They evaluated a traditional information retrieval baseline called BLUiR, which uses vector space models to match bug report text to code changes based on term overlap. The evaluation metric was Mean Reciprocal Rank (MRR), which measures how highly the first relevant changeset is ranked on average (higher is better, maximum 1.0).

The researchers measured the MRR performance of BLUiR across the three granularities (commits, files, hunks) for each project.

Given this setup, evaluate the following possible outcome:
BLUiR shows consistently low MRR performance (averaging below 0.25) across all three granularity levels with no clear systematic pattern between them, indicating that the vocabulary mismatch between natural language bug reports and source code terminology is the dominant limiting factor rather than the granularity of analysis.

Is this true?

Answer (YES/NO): NO